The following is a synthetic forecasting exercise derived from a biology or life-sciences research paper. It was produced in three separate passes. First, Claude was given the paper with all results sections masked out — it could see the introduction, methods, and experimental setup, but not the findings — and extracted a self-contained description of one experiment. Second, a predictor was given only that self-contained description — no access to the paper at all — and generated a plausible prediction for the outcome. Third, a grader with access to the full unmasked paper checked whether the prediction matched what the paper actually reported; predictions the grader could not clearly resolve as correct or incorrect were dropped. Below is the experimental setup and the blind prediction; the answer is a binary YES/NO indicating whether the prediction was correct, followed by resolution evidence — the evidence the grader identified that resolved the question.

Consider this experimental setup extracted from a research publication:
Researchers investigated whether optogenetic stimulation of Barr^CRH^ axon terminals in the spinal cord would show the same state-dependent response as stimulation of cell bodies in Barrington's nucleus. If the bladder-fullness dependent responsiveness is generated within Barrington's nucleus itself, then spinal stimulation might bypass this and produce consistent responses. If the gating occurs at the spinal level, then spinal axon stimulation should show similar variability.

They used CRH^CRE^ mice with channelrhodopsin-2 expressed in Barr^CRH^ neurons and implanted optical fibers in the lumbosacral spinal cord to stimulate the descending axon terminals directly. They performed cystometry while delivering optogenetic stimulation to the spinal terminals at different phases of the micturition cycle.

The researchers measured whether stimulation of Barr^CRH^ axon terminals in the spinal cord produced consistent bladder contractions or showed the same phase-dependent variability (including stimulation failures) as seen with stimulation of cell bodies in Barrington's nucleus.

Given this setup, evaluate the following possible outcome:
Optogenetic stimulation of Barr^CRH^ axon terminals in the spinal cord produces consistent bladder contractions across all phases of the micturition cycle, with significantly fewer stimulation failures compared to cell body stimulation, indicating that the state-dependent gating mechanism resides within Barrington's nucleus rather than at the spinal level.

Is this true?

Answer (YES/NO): NO